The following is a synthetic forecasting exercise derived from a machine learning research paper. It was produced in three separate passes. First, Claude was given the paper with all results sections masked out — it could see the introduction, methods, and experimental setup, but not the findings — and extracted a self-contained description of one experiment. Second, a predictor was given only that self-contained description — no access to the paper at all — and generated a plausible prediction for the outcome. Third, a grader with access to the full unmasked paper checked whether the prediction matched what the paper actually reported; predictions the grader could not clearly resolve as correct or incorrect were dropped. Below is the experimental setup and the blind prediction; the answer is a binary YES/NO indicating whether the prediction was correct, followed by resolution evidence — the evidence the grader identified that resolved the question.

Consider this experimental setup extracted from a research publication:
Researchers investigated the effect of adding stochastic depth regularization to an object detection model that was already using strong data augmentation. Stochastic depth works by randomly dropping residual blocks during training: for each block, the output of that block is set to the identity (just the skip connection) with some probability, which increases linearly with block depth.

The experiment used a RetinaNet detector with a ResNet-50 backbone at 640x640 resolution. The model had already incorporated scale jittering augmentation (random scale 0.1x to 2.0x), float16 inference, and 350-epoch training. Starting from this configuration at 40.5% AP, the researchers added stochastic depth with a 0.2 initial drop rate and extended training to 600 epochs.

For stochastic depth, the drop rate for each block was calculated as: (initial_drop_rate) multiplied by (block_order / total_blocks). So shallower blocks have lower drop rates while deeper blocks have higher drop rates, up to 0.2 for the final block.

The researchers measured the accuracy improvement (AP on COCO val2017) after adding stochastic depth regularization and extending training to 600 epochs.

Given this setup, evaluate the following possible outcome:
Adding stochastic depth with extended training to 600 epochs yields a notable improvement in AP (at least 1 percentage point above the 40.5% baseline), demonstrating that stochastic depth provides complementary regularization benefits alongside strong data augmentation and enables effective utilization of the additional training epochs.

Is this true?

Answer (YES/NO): YES